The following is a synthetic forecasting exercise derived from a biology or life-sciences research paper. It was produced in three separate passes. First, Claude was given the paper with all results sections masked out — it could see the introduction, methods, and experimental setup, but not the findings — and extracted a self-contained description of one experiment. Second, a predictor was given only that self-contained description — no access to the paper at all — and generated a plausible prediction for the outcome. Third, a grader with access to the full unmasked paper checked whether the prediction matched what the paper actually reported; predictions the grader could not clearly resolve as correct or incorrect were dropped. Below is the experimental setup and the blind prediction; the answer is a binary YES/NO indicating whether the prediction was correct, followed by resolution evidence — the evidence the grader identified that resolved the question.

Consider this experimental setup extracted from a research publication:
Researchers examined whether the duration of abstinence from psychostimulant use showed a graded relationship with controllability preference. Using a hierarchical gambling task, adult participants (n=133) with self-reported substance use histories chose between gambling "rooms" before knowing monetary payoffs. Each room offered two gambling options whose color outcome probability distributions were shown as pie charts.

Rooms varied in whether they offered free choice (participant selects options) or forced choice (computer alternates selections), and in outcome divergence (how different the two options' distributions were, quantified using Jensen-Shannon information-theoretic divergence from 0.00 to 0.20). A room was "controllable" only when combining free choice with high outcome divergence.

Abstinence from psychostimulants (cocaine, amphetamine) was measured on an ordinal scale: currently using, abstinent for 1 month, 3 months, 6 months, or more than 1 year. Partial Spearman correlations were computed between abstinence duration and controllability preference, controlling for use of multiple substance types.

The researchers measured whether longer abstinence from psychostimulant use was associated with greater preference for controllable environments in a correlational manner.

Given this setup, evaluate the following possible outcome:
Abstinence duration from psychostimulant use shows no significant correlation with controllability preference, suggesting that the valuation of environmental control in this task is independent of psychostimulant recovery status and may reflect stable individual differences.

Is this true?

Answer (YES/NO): NO